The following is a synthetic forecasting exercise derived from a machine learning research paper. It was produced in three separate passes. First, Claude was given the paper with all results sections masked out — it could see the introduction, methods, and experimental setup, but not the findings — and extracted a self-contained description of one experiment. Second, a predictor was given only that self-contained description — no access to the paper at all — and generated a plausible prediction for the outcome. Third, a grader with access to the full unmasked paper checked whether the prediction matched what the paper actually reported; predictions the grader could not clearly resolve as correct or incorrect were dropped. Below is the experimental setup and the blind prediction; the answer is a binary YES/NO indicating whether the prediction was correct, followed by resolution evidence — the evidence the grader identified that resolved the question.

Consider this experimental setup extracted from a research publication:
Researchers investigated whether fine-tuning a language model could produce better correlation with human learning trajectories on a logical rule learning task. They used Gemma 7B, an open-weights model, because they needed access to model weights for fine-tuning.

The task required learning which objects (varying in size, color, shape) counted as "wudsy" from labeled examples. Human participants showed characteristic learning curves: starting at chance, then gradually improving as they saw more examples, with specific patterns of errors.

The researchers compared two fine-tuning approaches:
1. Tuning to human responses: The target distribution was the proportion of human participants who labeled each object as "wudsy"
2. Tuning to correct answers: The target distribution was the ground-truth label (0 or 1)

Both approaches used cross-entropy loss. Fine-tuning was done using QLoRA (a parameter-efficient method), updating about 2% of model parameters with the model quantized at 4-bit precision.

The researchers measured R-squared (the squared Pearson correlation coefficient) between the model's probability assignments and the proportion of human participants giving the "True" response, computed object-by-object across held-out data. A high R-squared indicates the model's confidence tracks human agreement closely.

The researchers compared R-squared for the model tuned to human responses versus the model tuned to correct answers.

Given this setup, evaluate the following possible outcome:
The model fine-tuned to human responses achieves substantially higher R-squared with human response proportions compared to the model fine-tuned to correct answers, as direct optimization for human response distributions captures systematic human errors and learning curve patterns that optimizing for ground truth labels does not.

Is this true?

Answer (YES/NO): YES